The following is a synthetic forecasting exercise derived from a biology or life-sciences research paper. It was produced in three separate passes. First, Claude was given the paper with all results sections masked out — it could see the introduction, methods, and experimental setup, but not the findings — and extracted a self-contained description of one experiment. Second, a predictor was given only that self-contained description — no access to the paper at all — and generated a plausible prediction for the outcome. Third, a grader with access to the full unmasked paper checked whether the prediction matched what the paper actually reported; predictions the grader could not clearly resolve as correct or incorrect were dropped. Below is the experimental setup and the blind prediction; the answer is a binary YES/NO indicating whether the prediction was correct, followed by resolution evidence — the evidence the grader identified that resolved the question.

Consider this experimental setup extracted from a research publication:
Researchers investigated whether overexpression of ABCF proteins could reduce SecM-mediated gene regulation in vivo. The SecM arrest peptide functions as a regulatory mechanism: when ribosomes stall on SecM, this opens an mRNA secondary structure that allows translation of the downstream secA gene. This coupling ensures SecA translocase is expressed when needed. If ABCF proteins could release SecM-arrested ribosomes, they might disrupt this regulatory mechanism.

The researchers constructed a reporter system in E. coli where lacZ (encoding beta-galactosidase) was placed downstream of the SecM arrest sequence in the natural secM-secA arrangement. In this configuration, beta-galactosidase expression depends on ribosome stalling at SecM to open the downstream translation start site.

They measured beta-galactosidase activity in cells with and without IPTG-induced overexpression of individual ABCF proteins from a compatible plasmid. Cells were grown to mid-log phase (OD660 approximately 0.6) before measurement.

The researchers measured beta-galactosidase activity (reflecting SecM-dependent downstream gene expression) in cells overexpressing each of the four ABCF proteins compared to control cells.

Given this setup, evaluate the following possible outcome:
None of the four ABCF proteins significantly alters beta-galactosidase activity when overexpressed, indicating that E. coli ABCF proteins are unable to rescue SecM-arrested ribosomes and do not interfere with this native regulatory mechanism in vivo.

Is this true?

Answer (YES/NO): NO